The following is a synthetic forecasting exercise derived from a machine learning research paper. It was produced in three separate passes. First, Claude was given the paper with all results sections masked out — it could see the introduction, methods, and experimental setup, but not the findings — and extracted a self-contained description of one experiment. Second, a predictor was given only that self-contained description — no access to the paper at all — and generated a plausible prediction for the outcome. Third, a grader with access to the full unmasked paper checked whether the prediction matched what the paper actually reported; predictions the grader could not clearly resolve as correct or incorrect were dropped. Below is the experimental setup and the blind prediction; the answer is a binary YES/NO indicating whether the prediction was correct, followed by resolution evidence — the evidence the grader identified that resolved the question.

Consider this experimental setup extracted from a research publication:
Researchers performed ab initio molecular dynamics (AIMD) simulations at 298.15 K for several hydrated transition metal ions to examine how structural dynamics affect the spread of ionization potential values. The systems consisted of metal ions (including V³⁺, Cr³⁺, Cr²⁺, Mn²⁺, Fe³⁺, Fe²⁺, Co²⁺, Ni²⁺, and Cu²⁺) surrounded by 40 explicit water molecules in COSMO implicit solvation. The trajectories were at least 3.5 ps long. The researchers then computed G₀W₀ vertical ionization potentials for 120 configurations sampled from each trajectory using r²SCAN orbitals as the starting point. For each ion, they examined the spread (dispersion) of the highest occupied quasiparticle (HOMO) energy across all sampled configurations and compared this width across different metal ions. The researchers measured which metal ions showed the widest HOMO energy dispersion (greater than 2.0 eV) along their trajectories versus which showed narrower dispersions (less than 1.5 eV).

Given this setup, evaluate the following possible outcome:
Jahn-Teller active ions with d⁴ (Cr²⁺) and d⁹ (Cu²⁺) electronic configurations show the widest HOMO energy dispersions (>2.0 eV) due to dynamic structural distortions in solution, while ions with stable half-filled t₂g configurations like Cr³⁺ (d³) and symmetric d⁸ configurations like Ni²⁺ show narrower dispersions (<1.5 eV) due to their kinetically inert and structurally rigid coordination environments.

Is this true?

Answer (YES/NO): NO